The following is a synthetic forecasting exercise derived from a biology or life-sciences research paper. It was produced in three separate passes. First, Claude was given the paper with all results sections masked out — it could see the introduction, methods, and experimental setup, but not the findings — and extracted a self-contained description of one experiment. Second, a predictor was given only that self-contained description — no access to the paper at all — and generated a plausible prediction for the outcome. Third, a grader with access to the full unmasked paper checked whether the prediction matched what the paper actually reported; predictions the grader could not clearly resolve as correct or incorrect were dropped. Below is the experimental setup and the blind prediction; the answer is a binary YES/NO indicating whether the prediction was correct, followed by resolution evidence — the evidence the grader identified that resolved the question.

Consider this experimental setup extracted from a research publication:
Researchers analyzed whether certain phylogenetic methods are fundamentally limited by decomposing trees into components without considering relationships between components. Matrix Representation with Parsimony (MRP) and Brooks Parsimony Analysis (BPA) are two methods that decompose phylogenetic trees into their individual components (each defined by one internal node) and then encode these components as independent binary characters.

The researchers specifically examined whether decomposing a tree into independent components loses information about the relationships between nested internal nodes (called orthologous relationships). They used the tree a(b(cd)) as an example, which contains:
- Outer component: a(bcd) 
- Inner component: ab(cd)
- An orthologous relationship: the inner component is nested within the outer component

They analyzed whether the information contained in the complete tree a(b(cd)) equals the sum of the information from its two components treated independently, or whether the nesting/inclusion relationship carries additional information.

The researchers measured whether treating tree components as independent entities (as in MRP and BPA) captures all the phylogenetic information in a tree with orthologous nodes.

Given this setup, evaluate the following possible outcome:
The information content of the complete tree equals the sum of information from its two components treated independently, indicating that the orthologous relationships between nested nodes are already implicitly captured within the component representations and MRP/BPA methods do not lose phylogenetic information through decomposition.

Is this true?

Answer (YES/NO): NO